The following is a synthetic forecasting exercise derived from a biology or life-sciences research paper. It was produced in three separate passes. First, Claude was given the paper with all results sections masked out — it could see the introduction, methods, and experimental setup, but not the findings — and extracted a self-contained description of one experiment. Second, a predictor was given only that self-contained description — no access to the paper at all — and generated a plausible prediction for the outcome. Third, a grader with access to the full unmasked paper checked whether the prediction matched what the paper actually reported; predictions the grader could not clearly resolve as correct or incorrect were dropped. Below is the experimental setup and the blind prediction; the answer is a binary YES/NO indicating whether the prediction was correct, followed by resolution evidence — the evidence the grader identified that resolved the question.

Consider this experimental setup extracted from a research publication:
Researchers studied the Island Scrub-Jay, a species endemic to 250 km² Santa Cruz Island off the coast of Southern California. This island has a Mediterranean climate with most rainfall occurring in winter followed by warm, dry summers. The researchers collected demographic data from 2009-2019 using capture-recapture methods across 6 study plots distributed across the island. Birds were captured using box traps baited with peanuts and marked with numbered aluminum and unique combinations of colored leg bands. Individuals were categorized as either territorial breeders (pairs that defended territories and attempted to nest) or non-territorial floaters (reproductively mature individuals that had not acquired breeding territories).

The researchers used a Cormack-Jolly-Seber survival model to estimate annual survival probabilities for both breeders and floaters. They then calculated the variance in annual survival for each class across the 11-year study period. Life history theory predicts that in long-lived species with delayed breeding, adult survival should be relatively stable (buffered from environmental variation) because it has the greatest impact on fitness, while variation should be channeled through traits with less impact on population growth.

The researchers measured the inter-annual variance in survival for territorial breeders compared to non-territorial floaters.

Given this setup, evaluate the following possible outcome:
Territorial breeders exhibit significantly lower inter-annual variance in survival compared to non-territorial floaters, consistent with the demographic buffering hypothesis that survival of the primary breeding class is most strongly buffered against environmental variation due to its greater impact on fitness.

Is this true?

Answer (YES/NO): YES